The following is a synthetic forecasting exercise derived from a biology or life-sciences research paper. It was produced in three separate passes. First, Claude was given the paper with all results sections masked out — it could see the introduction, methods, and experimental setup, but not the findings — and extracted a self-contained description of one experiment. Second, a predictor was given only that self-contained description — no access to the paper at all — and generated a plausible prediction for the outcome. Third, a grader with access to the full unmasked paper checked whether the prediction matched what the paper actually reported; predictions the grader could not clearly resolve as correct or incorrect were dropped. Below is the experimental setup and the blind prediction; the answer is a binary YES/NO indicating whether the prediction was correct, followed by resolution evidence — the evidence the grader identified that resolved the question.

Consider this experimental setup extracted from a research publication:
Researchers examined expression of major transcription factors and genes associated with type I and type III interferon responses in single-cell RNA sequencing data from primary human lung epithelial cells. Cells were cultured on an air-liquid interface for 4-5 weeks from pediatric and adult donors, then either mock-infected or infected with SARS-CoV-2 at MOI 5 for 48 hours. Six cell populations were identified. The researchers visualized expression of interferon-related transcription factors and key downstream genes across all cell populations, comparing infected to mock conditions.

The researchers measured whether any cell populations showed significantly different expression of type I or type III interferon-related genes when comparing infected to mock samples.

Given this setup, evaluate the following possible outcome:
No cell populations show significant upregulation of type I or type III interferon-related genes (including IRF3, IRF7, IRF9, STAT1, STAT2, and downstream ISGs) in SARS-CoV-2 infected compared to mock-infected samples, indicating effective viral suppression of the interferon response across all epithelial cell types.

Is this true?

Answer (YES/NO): NO